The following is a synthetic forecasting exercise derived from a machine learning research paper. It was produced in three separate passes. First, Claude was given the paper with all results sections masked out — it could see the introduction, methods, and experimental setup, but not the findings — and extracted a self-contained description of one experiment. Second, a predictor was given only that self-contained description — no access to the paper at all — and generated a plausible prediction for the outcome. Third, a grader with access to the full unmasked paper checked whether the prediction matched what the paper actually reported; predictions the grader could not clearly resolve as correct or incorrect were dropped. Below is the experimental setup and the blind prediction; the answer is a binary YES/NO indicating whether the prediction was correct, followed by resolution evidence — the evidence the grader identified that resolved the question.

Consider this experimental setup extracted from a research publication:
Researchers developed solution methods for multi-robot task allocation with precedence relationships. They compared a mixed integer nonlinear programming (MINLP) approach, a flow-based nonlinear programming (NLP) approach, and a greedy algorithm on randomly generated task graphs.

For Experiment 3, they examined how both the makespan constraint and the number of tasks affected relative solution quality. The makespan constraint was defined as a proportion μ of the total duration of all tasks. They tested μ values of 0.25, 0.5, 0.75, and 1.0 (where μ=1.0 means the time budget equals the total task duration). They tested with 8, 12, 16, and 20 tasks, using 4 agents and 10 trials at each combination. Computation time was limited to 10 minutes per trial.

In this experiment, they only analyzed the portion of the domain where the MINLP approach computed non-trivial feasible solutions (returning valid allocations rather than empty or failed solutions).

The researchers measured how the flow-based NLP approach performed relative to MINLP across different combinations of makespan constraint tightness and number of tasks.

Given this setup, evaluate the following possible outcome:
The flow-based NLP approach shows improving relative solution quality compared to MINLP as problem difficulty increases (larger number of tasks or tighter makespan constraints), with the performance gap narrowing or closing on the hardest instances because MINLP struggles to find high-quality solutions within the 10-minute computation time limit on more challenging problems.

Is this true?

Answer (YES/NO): NO